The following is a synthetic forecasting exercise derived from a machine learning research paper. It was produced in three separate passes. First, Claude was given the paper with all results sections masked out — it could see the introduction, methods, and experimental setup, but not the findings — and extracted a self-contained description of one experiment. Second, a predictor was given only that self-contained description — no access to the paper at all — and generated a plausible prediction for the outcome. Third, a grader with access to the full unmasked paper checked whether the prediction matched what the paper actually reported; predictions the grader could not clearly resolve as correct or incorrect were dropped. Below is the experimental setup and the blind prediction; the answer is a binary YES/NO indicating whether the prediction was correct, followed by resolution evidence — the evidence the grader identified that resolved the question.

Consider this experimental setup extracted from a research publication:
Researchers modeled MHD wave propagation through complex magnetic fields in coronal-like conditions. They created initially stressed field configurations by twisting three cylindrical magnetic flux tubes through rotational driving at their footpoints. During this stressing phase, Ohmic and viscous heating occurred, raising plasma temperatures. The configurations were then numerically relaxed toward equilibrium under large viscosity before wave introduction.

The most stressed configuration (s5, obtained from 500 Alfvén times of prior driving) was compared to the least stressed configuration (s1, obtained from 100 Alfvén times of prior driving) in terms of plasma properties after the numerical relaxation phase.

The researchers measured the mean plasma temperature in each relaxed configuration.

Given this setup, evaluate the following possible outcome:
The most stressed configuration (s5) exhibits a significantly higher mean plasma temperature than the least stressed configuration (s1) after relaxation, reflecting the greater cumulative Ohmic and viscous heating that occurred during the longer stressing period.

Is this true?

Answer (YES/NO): YES